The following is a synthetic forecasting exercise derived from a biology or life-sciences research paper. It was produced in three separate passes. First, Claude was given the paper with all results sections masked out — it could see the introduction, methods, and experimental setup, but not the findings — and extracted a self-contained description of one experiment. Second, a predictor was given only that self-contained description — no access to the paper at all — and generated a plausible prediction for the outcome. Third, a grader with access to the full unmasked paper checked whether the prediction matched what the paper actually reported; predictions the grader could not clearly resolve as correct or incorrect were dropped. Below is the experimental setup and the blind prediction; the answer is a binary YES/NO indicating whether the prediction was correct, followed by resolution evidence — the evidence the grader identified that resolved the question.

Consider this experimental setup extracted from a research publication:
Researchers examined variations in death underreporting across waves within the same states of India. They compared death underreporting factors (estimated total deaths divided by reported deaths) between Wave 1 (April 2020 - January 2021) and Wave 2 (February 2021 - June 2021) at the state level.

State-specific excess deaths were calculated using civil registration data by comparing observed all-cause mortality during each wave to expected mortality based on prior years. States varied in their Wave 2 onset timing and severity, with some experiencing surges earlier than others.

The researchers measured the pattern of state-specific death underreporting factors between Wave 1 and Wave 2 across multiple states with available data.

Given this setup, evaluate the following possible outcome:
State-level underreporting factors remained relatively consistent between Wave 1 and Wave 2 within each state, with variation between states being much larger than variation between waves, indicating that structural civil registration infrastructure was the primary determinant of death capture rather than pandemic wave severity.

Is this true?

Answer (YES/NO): NO